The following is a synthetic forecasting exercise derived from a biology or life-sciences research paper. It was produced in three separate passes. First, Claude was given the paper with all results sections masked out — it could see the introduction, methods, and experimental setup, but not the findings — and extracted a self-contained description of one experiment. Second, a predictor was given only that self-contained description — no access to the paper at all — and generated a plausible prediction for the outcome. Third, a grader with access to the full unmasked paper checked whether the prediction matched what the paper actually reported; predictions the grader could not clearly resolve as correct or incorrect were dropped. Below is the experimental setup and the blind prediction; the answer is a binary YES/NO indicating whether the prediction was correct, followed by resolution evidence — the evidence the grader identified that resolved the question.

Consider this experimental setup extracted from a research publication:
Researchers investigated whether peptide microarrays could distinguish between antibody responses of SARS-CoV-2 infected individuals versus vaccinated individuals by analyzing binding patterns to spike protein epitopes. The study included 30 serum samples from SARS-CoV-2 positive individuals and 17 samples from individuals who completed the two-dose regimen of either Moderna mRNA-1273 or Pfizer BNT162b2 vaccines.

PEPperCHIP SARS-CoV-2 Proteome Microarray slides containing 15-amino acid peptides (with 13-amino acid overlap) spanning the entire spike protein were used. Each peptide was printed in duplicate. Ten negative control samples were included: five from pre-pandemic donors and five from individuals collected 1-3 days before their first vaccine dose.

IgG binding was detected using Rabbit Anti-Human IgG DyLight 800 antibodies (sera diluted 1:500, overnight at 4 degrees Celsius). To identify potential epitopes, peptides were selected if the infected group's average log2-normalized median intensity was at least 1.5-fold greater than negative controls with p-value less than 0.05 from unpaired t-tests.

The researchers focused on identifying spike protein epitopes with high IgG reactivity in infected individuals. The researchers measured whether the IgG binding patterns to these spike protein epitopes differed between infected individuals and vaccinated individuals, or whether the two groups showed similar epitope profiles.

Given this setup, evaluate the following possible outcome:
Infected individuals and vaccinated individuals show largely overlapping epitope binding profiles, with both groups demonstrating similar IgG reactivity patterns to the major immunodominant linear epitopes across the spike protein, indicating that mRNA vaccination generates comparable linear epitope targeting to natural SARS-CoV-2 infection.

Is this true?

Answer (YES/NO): NO